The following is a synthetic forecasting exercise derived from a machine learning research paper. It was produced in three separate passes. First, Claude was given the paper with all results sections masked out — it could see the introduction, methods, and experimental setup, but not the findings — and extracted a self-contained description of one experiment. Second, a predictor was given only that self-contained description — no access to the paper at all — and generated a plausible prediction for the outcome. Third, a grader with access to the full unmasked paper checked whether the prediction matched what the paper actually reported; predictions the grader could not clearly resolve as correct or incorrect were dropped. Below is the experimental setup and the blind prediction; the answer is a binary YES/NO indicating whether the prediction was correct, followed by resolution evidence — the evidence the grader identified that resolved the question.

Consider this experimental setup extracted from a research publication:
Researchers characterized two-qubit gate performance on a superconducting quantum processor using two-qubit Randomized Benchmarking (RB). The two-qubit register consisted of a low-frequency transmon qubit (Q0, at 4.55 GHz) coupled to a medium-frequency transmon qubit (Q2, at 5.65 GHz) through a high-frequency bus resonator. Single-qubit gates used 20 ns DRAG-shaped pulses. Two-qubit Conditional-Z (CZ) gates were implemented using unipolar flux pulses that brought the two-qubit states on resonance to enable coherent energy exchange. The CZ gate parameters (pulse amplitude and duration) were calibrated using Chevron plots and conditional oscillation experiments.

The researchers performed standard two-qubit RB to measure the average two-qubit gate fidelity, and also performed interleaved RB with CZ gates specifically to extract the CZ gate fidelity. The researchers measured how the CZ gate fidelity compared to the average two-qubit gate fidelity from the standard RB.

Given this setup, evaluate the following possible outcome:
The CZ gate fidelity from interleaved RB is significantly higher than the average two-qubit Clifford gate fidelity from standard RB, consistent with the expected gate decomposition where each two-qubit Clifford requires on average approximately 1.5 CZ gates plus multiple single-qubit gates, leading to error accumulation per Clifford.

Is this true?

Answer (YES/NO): NO